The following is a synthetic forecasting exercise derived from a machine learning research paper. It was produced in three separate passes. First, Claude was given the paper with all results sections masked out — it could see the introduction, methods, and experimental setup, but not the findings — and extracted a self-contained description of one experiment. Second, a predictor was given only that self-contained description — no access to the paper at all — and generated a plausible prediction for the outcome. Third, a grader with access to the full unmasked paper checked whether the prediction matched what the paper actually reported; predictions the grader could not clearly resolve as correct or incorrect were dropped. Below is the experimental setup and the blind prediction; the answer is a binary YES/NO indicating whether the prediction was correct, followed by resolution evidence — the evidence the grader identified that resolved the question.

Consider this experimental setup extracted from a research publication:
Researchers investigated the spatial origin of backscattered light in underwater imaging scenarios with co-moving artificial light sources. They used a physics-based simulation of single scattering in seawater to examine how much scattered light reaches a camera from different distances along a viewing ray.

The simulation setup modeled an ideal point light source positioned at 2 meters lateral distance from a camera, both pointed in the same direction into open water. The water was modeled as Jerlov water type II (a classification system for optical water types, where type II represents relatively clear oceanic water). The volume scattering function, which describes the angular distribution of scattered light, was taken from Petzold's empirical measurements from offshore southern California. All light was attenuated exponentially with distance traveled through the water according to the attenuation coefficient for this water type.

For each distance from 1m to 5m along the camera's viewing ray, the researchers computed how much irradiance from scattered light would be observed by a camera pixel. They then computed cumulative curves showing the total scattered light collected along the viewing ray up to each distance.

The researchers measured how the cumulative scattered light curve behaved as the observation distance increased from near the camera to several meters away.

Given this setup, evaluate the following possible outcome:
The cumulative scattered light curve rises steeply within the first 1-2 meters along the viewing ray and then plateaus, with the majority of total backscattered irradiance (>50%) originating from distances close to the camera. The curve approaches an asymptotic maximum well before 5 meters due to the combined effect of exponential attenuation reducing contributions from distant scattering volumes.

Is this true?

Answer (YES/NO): YES